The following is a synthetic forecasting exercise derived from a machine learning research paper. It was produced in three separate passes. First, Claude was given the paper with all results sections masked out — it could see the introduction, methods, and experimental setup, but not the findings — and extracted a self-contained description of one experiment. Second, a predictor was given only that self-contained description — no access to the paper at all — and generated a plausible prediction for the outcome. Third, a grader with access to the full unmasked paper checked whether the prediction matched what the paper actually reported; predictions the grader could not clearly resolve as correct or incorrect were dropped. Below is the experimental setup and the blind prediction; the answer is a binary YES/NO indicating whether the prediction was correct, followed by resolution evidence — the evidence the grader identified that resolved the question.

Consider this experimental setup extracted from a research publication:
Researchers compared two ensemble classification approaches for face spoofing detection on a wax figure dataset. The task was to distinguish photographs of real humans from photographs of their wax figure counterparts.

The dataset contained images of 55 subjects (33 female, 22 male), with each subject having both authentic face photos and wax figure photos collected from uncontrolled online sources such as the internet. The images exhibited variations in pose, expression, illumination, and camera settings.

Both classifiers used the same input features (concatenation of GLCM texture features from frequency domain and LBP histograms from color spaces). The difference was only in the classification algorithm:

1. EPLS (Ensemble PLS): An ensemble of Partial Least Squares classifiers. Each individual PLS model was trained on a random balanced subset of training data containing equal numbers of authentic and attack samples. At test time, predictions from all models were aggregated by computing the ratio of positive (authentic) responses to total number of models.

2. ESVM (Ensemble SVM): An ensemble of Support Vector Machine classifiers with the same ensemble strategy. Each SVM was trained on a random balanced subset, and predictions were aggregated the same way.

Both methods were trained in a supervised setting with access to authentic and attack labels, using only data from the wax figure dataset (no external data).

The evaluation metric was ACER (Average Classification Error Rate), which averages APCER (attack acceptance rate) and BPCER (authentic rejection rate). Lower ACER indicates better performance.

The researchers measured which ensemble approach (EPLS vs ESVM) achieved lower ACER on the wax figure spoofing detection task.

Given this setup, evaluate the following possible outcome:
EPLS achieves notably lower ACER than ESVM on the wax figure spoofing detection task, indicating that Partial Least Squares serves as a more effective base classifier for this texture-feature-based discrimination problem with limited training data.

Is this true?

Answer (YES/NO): YES